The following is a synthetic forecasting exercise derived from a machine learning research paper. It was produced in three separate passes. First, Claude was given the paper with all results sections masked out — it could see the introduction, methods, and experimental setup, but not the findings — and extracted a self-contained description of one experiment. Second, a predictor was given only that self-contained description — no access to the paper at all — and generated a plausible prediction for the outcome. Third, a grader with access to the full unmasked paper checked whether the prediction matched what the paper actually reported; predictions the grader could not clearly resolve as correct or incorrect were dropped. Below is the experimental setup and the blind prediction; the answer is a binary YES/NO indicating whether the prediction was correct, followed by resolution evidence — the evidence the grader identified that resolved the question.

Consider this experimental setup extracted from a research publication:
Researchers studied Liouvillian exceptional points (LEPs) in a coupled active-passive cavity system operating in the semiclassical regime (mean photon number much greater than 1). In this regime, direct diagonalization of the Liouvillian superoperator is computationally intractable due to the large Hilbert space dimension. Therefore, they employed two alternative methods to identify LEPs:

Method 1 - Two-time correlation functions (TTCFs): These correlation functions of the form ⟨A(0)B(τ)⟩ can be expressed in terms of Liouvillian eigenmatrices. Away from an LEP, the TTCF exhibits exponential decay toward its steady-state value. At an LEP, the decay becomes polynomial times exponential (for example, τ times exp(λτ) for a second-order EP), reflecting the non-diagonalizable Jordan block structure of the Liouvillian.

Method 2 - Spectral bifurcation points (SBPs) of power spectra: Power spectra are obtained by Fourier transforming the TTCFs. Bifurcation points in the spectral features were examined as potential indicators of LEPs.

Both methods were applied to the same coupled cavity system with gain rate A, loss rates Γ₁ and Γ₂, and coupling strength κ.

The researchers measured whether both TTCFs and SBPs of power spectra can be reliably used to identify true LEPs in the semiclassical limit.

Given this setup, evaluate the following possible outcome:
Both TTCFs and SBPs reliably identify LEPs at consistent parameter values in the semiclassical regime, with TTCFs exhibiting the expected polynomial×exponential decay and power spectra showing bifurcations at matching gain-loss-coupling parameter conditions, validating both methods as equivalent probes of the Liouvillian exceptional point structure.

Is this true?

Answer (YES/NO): NO